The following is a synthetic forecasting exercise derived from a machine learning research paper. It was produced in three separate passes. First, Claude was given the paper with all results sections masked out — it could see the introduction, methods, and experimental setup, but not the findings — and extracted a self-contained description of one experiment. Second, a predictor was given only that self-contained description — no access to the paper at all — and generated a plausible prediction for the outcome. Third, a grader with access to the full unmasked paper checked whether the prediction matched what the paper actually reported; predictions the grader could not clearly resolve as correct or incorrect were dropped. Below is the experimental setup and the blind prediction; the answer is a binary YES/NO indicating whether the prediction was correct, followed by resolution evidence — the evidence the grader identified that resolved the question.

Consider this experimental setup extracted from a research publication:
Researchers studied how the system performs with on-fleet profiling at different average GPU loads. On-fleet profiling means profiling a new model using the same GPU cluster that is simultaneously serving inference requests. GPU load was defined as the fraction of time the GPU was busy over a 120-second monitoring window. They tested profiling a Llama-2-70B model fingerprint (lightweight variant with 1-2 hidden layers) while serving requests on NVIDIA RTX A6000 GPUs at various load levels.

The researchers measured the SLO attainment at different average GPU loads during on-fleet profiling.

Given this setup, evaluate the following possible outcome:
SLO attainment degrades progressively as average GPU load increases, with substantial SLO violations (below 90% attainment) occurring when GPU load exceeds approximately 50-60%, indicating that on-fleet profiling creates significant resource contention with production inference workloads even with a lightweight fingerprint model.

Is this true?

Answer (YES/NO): NO